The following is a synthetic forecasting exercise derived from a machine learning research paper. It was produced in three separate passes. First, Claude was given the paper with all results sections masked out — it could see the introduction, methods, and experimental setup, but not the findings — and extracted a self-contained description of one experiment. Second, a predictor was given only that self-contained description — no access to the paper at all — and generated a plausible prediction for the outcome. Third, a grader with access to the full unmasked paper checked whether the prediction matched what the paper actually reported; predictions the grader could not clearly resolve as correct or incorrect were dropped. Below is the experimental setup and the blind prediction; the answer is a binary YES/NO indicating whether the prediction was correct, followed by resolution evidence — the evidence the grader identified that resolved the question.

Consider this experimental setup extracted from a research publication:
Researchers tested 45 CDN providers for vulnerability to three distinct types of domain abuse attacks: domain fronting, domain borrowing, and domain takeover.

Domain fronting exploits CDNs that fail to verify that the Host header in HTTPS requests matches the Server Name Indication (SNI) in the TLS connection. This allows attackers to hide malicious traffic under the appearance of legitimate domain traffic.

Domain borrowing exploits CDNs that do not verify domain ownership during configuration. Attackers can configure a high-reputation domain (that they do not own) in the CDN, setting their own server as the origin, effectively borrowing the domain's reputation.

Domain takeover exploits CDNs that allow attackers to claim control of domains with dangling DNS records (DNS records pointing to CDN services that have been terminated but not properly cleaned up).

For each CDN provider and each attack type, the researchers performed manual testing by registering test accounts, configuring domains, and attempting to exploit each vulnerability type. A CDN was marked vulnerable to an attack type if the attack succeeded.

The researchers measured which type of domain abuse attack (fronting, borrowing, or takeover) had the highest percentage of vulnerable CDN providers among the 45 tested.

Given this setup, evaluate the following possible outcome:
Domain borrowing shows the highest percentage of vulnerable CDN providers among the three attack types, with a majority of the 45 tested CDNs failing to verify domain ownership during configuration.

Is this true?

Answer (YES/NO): NO